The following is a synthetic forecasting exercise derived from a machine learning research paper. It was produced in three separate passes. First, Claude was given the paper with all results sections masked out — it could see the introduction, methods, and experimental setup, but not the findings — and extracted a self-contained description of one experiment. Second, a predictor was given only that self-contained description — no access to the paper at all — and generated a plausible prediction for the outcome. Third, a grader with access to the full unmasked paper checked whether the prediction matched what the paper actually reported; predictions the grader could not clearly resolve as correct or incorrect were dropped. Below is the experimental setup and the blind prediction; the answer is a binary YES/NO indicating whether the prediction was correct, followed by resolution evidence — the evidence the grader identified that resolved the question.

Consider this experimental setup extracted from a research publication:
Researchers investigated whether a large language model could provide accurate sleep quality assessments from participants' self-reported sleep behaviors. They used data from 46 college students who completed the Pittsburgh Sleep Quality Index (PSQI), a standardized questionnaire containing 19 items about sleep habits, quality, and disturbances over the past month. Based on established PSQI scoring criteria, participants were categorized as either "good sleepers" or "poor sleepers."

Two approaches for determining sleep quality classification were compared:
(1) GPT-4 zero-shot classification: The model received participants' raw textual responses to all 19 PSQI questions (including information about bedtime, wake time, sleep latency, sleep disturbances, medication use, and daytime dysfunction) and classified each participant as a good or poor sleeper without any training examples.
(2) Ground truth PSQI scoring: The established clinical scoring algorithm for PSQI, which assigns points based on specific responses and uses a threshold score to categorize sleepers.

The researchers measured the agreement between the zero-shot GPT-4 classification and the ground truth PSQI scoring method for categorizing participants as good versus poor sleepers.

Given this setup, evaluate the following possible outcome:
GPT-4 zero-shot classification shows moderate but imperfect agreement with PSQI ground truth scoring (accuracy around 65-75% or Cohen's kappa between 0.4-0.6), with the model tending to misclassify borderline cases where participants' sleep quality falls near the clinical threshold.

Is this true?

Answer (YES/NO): NO